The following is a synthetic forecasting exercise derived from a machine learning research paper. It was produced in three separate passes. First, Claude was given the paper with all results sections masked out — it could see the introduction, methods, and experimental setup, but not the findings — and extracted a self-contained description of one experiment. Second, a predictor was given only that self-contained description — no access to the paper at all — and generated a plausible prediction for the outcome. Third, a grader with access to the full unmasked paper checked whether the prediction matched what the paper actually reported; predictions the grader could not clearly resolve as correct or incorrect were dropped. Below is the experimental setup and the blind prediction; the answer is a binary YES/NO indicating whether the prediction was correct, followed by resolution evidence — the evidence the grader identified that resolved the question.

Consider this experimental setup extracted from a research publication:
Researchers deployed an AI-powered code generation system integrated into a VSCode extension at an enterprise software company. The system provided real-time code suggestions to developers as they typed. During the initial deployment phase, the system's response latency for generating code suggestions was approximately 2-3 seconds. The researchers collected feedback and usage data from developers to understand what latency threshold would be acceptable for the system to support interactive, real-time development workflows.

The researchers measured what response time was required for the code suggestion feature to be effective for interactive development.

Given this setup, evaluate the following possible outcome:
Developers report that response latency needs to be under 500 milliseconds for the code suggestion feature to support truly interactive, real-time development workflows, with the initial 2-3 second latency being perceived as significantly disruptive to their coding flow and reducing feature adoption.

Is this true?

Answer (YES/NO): YES